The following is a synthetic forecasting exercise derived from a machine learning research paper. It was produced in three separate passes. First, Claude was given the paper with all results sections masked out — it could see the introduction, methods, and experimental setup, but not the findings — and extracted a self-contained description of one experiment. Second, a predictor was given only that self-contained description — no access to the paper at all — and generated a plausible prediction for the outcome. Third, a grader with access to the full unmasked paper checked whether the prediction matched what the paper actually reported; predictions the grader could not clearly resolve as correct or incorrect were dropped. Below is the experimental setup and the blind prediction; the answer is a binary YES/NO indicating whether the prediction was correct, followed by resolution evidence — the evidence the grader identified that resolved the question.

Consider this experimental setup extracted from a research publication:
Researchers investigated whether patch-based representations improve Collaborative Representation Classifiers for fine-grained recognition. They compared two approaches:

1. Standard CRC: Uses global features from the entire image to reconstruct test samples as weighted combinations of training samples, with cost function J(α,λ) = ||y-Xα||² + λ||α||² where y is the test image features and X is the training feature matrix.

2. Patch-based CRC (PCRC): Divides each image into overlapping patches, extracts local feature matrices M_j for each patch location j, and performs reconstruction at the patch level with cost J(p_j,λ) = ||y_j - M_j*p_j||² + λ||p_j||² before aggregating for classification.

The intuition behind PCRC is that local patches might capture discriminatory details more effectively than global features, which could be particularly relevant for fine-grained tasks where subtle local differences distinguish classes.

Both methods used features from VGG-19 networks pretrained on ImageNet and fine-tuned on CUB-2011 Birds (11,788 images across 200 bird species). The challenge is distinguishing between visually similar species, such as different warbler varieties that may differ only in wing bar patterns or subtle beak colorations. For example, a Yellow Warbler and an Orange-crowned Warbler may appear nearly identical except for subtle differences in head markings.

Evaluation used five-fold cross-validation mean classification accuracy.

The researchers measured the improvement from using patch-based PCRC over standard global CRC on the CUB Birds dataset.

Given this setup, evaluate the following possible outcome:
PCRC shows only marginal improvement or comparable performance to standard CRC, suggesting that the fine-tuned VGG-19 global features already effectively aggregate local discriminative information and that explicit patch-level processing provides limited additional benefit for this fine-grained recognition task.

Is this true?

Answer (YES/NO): YES